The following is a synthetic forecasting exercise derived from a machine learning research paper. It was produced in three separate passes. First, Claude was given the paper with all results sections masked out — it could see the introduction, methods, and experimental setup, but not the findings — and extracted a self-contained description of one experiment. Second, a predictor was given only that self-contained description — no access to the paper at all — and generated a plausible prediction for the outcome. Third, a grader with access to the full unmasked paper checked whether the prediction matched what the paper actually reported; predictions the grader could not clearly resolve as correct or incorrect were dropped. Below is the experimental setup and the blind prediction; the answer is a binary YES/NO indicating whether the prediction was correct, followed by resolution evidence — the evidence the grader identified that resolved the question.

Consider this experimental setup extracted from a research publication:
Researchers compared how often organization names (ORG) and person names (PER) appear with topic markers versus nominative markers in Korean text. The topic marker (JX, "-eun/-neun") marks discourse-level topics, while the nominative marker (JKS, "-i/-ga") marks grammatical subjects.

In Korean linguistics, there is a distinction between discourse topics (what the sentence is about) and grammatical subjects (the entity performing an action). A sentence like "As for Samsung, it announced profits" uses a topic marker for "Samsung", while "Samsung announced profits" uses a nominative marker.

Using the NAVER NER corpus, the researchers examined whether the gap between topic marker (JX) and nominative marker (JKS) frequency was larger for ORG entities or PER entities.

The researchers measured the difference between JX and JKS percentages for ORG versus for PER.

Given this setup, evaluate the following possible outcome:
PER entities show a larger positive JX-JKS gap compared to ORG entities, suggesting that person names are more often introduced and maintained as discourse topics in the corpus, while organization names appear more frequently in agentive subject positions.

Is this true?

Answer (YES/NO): YES